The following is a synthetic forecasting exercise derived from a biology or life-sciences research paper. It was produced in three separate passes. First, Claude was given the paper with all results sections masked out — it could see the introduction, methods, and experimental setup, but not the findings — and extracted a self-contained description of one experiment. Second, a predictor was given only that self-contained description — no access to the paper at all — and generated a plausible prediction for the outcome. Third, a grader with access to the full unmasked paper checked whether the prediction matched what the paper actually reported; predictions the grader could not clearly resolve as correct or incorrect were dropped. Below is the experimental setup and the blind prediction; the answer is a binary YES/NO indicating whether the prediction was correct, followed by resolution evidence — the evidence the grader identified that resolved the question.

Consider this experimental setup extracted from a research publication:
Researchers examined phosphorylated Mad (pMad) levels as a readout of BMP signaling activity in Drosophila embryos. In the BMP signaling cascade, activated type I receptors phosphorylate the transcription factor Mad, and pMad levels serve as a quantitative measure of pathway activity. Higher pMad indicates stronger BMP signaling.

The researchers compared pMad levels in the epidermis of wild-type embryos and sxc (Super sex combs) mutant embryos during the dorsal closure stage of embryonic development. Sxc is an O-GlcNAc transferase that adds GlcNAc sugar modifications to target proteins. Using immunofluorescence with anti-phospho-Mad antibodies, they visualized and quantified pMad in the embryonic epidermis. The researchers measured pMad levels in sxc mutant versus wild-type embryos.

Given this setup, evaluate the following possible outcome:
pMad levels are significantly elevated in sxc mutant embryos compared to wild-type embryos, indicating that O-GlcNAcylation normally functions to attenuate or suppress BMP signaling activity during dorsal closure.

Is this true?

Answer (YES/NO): YES